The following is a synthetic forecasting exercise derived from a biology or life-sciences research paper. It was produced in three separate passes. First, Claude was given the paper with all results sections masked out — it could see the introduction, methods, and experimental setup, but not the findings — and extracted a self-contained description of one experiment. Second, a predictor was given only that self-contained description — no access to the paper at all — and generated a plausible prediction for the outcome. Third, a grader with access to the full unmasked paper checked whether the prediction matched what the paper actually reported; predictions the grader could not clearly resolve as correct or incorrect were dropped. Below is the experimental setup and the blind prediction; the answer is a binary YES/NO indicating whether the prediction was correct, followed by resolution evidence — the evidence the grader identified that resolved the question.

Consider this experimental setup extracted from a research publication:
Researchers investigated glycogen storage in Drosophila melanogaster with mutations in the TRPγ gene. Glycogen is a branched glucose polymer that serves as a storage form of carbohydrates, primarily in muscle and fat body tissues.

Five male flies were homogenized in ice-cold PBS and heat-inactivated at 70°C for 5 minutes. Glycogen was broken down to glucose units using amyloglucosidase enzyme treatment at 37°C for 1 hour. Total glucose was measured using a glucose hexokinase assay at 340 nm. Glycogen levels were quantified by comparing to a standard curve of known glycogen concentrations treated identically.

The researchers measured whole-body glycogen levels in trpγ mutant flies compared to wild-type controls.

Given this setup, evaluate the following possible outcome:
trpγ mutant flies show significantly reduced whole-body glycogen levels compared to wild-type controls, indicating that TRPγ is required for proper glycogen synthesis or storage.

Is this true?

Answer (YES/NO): YES